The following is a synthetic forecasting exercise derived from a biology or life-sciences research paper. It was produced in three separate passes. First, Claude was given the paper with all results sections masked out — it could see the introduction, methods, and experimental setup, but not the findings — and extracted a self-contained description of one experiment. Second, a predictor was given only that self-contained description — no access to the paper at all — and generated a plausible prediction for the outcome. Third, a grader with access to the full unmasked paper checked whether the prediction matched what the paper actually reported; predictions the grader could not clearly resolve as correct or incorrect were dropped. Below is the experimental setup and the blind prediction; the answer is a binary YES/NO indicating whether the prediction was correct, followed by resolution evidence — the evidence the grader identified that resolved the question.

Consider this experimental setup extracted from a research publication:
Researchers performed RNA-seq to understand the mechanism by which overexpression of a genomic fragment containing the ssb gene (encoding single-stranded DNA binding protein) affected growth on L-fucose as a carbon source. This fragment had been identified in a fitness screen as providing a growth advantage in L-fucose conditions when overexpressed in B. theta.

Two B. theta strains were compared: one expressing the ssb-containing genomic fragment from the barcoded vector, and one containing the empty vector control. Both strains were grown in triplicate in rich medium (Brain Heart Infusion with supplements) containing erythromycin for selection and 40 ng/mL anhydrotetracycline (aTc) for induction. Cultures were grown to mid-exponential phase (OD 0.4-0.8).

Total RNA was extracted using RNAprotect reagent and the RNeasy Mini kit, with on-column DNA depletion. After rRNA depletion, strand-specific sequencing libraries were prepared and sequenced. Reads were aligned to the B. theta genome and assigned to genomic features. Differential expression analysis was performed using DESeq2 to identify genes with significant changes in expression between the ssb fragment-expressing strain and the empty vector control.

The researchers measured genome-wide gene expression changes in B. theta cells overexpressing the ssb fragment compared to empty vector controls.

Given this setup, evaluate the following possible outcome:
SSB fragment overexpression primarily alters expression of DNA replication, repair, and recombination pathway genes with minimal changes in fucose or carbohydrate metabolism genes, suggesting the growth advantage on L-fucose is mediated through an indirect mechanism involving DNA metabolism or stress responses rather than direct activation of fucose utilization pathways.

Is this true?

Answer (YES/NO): NO